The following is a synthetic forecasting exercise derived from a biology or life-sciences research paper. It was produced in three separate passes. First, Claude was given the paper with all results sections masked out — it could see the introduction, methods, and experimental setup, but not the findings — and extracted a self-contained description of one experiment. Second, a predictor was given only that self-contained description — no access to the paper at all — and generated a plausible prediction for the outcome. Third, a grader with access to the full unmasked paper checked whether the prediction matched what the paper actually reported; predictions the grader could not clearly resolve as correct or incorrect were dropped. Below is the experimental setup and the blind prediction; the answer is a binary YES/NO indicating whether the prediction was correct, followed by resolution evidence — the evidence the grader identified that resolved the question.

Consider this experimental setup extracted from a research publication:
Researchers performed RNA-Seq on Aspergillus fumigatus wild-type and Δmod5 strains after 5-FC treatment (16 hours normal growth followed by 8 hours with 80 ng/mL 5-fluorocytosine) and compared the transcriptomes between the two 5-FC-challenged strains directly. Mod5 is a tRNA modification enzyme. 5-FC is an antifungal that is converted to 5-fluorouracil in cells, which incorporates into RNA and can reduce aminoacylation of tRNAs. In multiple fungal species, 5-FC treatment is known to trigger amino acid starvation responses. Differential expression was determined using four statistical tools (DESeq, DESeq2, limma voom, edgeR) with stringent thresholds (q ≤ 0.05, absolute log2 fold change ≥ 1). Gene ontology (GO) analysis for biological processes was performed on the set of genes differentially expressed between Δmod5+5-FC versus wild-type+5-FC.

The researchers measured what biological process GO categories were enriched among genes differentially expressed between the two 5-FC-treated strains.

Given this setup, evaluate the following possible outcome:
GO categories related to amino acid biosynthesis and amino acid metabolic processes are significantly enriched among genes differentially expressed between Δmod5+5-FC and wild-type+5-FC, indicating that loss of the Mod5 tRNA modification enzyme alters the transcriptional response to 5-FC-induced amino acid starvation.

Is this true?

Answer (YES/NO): YES